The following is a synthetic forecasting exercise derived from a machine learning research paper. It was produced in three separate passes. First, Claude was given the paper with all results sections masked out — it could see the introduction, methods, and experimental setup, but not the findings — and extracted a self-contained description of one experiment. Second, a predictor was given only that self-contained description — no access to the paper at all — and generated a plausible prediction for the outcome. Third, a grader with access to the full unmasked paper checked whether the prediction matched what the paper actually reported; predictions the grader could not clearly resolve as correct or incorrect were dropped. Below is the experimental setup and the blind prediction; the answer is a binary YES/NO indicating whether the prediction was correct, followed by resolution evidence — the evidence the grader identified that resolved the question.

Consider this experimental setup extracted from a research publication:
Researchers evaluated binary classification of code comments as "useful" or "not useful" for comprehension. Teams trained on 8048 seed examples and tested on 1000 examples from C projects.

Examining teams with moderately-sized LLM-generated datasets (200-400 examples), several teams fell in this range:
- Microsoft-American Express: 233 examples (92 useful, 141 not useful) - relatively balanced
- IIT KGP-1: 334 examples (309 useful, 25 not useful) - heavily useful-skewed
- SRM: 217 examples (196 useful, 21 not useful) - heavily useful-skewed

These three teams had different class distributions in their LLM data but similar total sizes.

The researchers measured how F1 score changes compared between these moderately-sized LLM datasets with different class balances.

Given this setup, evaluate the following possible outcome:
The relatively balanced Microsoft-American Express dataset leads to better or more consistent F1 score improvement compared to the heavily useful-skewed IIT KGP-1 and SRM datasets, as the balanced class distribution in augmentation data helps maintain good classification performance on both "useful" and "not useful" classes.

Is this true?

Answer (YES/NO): NO